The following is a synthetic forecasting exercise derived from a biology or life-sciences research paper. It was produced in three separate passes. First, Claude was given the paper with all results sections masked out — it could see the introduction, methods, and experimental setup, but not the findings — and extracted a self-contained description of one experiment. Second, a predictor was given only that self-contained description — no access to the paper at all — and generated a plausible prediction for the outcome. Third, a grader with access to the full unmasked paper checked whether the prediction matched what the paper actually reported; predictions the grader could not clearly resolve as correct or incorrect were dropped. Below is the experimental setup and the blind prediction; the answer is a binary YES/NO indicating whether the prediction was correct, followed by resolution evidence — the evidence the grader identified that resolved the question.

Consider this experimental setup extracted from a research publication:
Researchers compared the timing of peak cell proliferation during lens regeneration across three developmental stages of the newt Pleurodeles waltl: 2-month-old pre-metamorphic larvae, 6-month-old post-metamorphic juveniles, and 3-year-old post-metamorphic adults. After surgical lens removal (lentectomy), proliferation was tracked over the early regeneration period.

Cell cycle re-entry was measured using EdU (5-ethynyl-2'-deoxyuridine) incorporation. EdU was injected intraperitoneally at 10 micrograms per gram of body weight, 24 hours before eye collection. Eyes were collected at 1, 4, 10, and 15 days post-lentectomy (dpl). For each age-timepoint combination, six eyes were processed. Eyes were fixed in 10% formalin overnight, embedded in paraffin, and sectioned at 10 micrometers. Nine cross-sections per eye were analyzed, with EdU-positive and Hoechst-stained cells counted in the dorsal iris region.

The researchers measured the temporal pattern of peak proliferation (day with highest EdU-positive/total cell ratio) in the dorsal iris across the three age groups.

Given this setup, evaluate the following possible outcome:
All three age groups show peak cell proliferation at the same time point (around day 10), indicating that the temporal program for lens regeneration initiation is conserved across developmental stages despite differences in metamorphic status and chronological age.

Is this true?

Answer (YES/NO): NO